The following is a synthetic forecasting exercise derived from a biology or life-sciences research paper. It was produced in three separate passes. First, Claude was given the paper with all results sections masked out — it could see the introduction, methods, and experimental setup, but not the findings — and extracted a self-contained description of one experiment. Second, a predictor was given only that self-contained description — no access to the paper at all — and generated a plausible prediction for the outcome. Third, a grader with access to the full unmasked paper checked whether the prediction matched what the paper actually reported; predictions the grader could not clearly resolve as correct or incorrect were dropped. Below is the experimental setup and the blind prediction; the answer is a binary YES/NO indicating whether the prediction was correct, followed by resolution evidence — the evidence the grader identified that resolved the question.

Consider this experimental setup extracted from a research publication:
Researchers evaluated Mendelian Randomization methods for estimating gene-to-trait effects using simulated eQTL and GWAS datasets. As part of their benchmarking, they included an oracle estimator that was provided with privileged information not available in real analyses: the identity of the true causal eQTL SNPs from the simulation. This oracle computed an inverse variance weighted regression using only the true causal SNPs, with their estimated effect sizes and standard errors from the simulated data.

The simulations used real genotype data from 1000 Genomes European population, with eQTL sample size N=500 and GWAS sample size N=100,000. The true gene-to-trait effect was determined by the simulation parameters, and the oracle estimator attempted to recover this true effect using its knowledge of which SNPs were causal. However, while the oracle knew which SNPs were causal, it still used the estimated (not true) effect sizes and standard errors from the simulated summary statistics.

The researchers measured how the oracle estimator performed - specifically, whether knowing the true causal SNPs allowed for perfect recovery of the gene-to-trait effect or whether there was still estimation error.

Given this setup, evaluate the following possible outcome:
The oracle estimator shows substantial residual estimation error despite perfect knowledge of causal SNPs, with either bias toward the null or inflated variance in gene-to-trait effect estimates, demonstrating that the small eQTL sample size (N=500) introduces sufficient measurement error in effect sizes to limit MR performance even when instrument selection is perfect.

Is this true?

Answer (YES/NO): NO